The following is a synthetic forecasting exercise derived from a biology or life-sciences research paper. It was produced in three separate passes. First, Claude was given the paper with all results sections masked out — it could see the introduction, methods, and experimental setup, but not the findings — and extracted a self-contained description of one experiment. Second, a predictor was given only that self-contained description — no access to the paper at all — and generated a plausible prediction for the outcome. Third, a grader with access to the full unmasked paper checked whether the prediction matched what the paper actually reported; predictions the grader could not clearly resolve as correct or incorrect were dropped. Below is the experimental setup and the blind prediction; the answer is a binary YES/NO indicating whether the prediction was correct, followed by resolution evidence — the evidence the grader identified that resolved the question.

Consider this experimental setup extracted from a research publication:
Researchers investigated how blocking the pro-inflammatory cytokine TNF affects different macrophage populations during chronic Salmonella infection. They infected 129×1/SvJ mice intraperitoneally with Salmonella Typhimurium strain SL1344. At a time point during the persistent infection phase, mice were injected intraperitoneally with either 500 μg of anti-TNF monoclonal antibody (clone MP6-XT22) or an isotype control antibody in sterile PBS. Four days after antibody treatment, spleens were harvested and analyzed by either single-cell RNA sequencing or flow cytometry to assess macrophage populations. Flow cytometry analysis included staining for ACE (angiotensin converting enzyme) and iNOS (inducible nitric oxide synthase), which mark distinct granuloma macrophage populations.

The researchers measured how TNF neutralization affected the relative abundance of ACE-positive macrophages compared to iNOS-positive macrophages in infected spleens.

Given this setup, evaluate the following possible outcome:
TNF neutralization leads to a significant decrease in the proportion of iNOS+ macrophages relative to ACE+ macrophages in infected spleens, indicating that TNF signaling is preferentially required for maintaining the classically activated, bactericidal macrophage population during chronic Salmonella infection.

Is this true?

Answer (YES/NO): NO